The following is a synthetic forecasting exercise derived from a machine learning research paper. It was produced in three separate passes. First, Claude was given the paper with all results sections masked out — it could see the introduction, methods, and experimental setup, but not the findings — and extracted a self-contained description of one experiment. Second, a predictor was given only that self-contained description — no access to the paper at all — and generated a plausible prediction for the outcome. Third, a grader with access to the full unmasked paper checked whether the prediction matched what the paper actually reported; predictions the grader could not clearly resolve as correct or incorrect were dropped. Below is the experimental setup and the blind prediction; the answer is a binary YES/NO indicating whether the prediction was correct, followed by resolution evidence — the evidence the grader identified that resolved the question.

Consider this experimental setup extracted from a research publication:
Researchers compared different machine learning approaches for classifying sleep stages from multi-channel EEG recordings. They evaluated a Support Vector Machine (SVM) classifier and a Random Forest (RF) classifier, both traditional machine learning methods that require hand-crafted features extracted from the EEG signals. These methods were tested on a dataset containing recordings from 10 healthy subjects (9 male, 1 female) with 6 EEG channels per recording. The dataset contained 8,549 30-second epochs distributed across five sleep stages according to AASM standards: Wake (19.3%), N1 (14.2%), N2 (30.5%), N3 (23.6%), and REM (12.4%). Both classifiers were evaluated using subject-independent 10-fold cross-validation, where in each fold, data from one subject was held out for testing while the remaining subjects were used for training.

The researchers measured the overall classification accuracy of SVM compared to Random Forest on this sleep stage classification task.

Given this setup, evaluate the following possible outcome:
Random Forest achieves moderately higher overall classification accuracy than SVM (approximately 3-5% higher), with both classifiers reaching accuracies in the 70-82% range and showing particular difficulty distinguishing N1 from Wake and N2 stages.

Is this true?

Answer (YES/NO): NO